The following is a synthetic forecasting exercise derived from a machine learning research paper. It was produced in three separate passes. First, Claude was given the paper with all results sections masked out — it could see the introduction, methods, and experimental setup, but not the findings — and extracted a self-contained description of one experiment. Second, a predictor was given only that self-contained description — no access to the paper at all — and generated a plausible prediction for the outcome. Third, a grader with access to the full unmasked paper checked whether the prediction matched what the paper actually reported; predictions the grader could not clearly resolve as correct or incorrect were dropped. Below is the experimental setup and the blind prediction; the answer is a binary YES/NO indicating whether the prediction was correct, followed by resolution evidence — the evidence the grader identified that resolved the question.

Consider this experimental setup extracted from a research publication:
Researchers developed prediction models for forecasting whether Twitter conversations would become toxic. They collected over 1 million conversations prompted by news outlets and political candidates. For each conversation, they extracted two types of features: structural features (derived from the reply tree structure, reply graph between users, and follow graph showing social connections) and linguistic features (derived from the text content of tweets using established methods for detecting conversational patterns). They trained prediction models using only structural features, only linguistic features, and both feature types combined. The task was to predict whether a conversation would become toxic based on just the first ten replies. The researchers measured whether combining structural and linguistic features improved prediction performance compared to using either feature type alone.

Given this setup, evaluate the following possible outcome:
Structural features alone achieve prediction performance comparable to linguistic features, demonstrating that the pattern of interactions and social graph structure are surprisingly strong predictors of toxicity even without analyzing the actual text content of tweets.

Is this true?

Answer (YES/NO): NO